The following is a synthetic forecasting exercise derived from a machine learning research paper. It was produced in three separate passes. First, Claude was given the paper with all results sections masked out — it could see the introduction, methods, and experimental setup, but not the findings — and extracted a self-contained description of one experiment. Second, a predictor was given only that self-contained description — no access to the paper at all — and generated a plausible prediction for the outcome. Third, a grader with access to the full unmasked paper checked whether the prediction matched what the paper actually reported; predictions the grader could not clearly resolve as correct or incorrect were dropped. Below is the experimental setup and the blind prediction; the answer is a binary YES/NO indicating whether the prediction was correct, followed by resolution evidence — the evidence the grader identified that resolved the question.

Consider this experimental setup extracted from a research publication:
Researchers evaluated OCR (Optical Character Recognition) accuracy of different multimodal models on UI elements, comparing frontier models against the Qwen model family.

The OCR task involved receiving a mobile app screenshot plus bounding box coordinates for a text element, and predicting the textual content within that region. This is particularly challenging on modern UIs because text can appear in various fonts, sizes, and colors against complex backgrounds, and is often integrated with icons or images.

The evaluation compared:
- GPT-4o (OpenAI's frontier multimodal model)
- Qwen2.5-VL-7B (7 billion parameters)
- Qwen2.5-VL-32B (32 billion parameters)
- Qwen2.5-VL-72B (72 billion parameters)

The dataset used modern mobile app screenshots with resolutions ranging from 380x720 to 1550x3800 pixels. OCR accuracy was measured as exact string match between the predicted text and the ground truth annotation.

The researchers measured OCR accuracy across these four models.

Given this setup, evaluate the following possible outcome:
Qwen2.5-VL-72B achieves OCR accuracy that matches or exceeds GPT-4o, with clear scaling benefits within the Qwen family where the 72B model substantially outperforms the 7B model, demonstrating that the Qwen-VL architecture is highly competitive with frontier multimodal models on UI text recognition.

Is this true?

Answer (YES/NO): YES